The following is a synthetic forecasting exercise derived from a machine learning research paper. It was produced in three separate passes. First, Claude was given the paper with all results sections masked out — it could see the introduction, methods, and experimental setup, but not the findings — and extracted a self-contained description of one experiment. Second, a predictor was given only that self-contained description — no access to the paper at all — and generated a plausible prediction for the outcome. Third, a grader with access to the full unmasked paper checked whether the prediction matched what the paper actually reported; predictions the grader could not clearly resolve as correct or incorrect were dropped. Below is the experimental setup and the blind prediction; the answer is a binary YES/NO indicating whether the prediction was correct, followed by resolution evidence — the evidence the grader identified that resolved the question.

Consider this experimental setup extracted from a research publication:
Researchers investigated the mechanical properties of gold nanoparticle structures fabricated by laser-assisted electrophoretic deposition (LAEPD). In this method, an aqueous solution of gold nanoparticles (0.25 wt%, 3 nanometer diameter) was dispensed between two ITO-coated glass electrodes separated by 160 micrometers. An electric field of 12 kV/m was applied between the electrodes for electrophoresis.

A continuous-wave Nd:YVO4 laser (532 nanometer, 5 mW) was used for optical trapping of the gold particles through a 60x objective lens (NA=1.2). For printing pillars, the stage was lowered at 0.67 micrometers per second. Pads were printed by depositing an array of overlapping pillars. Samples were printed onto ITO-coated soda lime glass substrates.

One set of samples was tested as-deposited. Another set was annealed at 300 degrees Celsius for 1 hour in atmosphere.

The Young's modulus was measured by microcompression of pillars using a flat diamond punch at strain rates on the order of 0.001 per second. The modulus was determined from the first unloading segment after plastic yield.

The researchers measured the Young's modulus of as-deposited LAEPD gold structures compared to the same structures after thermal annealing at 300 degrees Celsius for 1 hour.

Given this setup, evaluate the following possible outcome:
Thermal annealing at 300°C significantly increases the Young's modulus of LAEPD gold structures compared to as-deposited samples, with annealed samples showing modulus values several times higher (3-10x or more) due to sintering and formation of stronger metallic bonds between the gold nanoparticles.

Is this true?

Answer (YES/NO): YES